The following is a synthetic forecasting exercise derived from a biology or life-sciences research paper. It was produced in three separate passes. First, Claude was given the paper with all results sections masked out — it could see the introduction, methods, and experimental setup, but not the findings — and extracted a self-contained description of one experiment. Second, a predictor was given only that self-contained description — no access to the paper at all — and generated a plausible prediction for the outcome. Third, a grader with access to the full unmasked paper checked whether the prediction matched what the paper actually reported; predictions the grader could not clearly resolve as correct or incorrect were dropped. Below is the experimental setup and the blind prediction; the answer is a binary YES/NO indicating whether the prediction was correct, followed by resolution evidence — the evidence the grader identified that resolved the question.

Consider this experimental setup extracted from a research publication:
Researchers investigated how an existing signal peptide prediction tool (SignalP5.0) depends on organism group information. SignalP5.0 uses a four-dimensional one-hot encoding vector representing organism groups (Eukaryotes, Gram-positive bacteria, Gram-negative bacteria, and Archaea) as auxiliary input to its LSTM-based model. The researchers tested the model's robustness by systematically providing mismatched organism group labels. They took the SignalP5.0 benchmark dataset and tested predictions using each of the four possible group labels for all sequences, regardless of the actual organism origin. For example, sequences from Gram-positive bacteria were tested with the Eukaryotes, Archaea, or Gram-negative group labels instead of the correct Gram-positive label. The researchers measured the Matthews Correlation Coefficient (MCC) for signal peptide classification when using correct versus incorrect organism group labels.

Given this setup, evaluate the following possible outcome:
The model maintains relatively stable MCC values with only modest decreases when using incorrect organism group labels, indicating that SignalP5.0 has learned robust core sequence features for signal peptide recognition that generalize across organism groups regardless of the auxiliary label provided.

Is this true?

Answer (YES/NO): NO